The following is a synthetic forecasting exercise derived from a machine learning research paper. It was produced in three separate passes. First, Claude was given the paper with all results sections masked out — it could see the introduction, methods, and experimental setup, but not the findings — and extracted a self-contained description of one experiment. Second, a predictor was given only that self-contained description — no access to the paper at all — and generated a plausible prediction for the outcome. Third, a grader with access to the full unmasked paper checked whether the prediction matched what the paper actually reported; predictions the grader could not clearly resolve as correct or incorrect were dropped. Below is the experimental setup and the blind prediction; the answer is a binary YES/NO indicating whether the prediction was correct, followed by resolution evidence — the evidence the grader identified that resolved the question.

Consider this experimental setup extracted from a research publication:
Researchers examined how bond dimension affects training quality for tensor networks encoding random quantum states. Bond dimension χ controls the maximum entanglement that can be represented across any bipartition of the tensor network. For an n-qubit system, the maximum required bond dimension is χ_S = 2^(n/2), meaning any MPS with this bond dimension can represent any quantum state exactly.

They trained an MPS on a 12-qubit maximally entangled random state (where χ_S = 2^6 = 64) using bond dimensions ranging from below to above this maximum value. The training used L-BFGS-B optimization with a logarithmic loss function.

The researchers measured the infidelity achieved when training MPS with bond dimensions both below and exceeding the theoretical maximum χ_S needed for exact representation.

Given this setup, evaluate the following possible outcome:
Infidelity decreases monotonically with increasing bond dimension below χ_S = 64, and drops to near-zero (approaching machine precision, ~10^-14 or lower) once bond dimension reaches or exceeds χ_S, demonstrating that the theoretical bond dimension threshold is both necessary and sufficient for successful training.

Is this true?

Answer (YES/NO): NO